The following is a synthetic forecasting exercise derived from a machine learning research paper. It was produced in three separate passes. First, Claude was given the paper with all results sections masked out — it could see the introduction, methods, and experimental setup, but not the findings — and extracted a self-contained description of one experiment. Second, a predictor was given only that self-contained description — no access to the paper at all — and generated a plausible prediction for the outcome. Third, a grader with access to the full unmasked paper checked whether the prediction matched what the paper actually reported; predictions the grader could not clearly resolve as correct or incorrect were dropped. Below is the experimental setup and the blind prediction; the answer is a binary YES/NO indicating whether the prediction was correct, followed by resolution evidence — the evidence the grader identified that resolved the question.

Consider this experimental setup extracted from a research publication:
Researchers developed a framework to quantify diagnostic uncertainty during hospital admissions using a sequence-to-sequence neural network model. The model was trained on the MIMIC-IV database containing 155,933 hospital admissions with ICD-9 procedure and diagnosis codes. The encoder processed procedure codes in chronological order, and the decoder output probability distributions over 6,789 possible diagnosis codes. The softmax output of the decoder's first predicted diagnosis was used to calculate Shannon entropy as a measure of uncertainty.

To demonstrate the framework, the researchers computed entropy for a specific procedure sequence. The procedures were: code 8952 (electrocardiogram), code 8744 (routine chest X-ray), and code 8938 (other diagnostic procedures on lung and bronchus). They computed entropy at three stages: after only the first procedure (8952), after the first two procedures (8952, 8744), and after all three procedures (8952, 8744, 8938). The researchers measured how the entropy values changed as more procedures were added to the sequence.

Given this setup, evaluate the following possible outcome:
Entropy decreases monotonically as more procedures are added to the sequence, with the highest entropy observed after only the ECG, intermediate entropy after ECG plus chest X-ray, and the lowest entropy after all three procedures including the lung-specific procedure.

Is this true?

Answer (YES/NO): YES